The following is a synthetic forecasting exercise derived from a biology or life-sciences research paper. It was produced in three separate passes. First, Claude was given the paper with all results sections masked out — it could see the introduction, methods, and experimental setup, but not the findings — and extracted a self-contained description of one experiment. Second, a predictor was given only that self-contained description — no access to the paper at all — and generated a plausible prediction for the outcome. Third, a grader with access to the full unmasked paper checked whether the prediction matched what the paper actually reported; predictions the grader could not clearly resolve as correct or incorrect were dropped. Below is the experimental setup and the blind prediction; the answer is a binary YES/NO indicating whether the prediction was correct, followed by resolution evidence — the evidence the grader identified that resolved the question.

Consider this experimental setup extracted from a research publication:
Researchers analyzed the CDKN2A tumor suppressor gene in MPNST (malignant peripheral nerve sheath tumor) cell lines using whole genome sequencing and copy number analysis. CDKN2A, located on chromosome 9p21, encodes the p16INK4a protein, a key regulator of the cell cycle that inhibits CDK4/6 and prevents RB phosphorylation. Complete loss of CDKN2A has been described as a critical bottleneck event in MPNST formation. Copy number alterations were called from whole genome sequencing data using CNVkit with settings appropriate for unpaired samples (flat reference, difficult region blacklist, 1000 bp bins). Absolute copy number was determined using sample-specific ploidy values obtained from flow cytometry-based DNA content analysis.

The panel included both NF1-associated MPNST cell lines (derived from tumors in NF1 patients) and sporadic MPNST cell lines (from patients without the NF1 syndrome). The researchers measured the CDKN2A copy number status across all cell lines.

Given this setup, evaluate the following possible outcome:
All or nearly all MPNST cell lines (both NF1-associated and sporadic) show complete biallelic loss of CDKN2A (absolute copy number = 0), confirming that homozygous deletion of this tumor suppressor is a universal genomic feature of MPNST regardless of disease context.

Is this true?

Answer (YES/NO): NO